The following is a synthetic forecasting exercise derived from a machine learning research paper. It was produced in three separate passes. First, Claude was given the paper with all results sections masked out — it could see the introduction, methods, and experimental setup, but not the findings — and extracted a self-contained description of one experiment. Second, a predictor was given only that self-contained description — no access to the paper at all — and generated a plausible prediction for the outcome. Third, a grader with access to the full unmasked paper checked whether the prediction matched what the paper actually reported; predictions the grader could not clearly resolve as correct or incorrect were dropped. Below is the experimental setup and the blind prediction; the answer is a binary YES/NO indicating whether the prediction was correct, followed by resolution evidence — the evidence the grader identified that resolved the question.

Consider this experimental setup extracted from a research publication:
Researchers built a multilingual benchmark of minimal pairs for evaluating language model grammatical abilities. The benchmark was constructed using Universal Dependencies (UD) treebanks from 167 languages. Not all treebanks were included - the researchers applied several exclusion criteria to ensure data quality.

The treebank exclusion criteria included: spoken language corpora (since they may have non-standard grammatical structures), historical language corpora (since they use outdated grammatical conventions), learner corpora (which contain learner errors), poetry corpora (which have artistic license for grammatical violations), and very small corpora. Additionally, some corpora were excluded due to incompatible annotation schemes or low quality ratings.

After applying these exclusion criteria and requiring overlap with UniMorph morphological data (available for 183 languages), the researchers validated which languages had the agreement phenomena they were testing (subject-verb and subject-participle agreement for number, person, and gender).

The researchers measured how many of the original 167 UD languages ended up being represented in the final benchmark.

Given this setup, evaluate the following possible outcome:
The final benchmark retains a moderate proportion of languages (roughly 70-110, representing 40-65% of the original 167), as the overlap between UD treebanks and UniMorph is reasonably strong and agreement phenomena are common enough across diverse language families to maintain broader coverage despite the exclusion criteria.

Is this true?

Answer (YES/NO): YES